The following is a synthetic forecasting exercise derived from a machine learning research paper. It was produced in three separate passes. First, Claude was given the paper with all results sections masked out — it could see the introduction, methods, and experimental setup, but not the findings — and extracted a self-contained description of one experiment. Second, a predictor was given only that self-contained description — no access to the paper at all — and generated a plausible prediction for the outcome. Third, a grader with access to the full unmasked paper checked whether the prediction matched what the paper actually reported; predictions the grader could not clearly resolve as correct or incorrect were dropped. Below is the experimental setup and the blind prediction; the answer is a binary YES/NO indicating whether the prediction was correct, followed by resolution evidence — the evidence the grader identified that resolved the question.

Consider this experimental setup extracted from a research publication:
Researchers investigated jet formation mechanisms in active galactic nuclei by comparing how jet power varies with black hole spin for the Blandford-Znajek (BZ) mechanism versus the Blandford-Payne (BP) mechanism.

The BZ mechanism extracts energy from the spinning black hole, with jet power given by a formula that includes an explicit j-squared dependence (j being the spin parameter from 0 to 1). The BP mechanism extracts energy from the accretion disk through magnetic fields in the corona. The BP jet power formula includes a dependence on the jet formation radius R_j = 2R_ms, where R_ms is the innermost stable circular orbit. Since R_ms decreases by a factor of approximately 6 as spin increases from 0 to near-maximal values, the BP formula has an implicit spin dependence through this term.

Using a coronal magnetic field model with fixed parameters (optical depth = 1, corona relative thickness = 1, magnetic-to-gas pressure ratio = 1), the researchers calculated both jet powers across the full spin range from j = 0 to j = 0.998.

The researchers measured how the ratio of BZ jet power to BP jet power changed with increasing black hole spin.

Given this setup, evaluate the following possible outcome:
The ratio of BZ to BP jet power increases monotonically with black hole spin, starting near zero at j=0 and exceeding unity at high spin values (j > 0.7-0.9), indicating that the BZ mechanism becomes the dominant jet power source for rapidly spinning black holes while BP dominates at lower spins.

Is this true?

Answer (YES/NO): NO